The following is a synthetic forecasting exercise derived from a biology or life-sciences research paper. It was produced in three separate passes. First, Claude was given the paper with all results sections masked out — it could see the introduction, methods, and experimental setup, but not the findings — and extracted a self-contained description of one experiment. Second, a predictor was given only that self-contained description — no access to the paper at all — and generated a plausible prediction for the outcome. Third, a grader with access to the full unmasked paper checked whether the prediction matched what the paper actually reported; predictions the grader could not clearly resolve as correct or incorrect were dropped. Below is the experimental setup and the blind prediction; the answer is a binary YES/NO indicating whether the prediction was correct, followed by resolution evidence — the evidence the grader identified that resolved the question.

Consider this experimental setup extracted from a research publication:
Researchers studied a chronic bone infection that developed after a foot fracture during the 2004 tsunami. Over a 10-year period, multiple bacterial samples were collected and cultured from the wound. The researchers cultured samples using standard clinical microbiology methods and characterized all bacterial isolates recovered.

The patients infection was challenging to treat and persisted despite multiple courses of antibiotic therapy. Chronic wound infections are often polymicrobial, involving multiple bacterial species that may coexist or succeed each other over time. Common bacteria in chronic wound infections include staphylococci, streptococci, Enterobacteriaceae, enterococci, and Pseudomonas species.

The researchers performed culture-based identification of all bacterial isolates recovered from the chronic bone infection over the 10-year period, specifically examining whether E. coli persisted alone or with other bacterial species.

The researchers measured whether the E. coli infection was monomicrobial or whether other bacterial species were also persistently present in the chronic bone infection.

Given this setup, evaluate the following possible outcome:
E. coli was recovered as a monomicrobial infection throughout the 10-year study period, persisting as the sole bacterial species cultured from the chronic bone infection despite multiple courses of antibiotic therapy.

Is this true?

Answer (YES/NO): NO